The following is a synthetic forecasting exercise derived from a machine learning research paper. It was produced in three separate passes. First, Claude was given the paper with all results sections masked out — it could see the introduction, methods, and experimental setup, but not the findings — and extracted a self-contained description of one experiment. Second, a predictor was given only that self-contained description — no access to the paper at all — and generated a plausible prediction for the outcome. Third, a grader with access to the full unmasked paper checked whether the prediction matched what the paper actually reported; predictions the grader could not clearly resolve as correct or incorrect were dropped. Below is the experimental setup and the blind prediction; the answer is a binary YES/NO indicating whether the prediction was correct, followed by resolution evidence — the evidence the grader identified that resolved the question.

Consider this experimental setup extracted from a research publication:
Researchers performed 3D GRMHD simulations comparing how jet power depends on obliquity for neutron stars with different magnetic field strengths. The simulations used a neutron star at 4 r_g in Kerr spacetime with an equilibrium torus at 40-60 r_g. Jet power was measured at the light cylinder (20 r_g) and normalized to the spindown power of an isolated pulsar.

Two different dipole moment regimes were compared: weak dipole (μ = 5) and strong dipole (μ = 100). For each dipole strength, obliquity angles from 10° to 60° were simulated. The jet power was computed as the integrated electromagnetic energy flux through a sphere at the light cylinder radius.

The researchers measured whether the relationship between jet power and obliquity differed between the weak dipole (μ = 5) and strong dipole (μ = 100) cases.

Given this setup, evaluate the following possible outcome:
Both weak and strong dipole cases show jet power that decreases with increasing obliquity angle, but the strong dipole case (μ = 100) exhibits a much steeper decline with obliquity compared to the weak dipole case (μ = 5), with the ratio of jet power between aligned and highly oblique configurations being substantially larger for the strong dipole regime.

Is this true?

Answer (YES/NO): NO